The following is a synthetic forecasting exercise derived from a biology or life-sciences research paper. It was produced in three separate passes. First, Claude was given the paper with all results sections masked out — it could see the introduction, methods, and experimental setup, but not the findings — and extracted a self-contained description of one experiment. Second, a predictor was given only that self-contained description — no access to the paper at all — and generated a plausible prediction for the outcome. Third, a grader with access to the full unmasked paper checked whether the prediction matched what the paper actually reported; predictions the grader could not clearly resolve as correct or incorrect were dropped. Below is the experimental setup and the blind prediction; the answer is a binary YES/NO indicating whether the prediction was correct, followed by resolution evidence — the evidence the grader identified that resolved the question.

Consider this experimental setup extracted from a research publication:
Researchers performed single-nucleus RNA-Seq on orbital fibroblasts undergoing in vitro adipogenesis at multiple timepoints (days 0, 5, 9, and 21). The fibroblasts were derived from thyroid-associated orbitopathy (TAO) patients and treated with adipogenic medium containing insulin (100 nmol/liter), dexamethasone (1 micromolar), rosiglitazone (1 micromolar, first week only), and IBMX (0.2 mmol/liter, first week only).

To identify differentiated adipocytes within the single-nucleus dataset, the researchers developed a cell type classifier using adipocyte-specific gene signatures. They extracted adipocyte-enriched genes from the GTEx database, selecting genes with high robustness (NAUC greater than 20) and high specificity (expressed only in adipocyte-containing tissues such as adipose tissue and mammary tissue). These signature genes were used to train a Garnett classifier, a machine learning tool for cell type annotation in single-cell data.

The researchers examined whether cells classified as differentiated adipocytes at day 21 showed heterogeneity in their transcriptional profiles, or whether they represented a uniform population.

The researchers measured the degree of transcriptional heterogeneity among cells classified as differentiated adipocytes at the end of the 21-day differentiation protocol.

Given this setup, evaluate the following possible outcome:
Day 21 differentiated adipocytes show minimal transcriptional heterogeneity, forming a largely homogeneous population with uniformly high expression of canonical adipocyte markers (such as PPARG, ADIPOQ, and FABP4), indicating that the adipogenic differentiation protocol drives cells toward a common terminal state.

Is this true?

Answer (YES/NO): NO